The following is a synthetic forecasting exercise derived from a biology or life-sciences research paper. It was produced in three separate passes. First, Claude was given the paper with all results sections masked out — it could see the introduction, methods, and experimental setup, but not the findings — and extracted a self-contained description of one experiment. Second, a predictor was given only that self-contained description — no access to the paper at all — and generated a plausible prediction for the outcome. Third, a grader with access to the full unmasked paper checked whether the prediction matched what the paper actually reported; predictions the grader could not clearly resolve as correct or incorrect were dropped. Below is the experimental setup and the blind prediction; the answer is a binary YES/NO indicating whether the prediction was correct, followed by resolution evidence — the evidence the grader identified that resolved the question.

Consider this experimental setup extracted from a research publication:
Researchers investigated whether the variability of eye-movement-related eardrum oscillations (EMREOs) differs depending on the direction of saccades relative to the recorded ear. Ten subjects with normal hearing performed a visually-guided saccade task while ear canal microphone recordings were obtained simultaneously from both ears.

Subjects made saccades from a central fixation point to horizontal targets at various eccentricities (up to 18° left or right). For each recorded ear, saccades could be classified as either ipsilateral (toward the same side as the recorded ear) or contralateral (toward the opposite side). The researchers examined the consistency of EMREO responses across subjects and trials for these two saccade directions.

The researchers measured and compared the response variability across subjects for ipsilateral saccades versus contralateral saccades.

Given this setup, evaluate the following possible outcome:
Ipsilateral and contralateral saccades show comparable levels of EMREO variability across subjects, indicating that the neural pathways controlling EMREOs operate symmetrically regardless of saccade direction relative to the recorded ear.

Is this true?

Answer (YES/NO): NO